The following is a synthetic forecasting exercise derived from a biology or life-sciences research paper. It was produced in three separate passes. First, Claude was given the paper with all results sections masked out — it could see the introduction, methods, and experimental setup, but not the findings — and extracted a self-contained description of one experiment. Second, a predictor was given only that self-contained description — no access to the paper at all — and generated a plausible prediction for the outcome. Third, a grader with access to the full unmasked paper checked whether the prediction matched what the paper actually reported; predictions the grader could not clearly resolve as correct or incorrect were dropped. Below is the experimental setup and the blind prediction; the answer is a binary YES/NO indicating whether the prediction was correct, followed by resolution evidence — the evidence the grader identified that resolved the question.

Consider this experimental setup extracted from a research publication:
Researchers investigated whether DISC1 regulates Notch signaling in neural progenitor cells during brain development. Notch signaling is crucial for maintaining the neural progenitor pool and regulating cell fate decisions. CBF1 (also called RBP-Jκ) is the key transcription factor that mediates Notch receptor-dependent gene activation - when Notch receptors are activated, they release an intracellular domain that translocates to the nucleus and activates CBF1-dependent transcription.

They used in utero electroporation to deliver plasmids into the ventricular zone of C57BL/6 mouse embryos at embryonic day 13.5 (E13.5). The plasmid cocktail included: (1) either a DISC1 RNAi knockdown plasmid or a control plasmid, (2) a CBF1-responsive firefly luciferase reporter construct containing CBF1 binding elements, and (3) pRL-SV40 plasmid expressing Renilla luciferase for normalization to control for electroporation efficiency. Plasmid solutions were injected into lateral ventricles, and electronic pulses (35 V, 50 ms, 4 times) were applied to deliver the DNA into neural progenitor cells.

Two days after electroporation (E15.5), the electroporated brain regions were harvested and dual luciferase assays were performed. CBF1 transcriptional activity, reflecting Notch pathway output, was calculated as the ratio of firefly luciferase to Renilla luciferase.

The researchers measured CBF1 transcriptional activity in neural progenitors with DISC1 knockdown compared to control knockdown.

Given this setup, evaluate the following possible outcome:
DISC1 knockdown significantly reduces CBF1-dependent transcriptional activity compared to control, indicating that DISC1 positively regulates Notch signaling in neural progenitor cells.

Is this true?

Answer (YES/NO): YES